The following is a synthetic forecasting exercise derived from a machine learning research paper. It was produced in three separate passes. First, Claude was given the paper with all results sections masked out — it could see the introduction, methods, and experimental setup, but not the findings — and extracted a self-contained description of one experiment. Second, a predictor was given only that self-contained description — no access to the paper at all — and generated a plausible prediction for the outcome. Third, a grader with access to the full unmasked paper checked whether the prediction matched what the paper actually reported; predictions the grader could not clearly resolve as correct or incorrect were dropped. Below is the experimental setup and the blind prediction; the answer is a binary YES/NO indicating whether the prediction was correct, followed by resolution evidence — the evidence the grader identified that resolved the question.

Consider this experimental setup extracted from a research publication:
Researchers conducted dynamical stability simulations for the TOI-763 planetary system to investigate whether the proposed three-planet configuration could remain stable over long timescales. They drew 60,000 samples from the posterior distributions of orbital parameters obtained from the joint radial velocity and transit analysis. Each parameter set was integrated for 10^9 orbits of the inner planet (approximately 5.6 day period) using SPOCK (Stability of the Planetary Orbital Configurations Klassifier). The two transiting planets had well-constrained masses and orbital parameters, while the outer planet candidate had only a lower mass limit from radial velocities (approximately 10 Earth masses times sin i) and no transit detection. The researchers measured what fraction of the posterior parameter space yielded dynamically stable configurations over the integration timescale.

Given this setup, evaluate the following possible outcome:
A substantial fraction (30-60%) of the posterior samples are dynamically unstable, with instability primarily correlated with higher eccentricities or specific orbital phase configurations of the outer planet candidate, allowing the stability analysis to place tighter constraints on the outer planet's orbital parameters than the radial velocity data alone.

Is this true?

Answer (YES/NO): NO